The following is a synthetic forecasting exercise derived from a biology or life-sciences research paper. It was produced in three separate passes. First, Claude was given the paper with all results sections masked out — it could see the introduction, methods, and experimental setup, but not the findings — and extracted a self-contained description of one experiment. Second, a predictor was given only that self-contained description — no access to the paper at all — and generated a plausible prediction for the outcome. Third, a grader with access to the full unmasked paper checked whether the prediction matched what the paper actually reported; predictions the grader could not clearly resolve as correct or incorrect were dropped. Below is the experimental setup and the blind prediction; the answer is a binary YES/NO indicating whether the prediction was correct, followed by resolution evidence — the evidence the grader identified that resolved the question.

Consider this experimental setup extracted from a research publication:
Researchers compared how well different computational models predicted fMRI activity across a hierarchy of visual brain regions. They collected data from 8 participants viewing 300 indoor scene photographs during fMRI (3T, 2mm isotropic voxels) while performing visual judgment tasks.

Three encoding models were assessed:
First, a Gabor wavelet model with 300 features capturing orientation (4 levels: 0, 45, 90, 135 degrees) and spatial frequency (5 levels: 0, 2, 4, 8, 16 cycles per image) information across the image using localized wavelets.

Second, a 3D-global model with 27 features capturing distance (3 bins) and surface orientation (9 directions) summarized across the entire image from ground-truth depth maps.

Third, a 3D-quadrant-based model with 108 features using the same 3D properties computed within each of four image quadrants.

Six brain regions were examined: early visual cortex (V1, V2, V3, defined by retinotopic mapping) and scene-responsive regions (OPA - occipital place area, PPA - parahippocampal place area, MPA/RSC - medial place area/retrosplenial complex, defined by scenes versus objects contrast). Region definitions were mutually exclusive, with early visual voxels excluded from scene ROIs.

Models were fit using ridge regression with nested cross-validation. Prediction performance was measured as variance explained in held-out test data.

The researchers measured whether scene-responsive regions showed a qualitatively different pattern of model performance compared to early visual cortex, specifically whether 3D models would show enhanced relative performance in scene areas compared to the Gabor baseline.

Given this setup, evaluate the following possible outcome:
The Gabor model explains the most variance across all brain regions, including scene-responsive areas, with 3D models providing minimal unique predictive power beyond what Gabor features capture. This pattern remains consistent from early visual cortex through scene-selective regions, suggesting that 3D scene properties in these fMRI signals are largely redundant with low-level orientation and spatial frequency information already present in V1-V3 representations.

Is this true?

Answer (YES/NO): YES